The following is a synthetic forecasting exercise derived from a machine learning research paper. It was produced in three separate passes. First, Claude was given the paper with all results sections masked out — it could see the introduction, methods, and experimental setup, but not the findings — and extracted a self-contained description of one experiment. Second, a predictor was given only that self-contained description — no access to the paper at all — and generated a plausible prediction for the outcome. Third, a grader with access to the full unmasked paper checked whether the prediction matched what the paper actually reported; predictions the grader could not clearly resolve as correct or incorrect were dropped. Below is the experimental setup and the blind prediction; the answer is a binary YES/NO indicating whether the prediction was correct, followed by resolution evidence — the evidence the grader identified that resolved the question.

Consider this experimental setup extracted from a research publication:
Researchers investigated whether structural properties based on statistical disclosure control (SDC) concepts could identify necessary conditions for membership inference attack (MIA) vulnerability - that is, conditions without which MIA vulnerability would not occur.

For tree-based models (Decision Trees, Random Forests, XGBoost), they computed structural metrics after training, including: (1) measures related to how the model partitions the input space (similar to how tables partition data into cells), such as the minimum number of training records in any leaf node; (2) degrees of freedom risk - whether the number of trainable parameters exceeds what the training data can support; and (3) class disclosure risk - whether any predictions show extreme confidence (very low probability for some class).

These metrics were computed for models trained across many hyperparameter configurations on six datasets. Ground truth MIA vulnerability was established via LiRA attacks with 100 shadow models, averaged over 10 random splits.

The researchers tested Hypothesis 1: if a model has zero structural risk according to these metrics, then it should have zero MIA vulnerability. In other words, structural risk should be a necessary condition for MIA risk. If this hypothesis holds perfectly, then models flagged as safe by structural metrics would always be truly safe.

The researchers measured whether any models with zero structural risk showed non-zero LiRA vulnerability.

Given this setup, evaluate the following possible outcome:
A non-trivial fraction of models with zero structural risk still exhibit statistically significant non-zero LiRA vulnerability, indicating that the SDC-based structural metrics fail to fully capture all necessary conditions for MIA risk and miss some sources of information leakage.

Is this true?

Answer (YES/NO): YES